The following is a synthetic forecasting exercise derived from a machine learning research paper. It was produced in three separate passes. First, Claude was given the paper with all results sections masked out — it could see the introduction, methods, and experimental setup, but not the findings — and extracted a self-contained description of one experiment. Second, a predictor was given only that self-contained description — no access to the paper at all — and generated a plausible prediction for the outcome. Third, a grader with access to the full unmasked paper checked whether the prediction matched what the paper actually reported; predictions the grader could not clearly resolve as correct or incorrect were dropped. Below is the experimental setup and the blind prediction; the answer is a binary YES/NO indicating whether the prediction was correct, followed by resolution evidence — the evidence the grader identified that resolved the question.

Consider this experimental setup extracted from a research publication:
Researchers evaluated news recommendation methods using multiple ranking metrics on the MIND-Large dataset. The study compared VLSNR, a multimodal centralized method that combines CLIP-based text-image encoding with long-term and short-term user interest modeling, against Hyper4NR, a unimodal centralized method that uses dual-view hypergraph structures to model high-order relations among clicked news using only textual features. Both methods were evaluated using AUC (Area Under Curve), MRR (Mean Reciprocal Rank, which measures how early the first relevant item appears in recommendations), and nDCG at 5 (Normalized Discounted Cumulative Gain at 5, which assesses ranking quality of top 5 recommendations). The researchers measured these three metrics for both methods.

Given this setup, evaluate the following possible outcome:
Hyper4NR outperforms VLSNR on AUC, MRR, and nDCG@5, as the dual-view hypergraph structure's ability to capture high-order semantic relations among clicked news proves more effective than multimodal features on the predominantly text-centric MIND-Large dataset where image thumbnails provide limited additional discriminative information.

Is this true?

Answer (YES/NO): YES